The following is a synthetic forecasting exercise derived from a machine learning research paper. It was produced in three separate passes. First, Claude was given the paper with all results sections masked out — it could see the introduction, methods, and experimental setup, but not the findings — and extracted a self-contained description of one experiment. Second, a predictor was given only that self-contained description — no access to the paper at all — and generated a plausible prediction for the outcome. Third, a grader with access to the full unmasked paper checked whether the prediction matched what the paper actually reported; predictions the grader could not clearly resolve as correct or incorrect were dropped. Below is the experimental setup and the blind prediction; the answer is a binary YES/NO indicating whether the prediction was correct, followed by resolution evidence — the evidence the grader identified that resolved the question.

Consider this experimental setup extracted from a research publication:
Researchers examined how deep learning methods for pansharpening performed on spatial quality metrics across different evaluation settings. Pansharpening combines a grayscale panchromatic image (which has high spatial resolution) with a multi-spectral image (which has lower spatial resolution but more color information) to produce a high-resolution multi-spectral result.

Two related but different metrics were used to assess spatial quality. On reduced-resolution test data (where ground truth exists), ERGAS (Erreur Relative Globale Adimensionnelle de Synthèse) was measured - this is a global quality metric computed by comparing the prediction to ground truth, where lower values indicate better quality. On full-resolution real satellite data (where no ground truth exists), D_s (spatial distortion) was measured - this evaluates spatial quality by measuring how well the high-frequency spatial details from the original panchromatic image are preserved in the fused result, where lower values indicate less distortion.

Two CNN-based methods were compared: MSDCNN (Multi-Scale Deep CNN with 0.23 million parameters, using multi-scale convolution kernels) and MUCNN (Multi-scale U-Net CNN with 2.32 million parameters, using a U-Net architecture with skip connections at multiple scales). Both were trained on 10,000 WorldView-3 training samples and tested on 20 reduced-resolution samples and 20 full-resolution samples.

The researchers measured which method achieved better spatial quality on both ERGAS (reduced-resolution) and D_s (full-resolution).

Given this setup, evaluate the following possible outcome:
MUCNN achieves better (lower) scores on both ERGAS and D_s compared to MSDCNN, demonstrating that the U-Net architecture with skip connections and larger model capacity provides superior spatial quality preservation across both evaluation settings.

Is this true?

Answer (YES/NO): YES